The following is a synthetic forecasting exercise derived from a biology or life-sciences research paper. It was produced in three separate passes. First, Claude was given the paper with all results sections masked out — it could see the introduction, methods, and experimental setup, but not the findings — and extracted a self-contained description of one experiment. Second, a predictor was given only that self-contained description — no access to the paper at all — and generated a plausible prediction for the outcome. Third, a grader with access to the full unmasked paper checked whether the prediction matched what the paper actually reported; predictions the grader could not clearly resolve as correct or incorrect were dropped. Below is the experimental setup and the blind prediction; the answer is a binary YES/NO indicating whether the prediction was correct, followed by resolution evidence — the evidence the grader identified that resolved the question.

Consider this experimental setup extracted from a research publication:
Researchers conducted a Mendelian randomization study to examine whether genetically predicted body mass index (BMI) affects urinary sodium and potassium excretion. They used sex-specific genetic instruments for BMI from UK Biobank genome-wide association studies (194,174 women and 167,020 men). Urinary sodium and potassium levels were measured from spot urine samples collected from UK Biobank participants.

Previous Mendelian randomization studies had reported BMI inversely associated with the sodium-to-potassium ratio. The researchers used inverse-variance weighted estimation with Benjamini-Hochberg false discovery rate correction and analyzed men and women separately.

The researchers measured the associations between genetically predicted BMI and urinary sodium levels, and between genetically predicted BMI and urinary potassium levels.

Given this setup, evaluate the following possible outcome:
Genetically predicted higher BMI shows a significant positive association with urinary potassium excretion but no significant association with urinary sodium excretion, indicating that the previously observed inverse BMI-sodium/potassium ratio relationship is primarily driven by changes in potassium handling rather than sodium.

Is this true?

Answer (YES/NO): NO